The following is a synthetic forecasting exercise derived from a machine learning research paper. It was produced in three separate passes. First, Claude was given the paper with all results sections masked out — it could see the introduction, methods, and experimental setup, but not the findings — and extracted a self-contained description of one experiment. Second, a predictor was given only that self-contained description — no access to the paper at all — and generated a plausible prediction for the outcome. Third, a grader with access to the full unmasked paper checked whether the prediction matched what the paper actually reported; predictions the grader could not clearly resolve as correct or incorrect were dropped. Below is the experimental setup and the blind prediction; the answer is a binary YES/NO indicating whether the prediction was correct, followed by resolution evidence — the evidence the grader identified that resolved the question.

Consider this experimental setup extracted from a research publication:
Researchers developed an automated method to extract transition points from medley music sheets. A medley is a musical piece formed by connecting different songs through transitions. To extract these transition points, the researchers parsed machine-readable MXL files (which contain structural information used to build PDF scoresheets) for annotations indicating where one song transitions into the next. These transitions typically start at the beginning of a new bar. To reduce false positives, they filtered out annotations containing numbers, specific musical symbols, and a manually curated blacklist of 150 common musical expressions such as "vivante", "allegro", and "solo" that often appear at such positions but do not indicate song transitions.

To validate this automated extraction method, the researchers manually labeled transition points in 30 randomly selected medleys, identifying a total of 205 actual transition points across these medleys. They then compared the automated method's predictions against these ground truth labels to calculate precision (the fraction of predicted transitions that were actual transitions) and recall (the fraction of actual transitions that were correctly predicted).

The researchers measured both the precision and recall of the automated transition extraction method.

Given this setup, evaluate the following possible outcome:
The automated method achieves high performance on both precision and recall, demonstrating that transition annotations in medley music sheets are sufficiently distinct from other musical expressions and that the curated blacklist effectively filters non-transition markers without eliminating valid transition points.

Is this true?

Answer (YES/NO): NO